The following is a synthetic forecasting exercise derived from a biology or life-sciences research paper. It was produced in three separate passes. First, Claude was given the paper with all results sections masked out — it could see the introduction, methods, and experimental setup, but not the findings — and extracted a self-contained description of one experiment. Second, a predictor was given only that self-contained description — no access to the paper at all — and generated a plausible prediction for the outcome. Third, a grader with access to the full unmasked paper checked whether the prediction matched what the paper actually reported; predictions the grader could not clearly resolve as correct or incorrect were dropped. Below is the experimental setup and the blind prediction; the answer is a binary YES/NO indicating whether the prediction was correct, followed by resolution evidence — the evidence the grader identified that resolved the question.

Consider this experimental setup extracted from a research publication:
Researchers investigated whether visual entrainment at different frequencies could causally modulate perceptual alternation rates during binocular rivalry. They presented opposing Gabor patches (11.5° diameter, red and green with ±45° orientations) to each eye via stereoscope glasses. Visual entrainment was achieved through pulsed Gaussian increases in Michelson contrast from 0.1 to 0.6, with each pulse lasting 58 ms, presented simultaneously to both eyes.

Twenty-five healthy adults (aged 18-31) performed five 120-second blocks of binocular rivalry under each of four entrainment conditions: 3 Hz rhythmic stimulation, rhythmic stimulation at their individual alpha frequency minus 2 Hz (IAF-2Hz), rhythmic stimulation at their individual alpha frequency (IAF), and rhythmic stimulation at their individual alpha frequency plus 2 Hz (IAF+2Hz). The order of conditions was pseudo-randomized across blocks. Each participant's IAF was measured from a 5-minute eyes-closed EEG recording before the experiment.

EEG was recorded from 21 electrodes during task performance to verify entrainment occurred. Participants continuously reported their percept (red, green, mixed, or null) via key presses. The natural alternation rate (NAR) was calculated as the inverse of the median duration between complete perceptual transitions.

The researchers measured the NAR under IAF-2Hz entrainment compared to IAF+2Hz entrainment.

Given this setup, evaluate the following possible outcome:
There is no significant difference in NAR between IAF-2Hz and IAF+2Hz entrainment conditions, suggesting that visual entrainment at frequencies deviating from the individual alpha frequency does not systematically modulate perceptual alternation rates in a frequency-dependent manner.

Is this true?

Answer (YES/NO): NO